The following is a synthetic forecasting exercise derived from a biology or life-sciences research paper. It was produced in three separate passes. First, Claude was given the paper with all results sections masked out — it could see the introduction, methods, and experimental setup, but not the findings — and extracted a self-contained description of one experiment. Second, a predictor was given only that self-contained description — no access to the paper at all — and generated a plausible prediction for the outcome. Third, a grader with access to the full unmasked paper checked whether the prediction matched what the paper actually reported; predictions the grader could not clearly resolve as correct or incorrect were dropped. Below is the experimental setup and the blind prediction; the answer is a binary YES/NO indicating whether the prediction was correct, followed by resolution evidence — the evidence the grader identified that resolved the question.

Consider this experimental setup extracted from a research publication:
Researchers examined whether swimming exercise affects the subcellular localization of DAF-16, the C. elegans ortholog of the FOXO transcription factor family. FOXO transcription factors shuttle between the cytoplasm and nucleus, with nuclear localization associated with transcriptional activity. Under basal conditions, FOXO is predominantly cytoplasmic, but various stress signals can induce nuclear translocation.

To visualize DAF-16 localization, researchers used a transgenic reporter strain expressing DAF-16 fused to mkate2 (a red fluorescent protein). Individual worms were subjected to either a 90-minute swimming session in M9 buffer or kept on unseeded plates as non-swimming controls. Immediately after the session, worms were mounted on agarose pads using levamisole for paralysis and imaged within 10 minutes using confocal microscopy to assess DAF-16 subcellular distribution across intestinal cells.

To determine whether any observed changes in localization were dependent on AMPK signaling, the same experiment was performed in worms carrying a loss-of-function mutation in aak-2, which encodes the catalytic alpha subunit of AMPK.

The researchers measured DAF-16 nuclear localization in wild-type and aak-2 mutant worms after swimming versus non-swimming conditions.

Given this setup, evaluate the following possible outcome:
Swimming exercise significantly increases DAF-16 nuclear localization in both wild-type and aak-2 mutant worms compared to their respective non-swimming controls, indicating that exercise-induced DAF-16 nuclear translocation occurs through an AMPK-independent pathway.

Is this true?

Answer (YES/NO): NO